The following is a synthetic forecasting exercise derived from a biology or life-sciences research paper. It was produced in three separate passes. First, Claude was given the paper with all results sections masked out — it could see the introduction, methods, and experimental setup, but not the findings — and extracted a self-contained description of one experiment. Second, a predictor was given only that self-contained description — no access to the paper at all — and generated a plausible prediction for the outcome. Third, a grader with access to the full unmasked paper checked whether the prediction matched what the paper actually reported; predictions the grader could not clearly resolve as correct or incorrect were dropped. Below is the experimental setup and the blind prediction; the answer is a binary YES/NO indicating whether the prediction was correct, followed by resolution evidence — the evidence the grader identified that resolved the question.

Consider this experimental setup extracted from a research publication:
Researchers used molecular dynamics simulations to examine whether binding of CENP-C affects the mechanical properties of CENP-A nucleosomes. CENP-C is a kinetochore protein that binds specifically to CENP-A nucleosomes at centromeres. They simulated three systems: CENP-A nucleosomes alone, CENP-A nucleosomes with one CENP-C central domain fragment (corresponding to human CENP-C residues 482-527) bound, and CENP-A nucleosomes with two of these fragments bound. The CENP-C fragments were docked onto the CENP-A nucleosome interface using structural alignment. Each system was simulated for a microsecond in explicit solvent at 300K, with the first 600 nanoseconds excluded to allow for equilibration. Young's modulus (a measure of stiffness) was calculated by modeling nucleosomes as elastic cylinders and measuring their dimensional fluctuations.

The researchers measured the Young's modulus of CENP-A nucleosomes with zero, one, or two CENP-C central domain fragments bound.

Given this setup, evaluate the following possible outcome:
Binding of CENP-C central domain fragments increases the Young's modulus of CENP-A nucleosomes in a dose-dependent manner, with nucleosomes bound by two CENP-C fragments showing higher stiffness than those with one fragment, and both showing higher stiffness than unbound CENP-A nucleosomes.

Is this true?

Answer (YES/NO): YES